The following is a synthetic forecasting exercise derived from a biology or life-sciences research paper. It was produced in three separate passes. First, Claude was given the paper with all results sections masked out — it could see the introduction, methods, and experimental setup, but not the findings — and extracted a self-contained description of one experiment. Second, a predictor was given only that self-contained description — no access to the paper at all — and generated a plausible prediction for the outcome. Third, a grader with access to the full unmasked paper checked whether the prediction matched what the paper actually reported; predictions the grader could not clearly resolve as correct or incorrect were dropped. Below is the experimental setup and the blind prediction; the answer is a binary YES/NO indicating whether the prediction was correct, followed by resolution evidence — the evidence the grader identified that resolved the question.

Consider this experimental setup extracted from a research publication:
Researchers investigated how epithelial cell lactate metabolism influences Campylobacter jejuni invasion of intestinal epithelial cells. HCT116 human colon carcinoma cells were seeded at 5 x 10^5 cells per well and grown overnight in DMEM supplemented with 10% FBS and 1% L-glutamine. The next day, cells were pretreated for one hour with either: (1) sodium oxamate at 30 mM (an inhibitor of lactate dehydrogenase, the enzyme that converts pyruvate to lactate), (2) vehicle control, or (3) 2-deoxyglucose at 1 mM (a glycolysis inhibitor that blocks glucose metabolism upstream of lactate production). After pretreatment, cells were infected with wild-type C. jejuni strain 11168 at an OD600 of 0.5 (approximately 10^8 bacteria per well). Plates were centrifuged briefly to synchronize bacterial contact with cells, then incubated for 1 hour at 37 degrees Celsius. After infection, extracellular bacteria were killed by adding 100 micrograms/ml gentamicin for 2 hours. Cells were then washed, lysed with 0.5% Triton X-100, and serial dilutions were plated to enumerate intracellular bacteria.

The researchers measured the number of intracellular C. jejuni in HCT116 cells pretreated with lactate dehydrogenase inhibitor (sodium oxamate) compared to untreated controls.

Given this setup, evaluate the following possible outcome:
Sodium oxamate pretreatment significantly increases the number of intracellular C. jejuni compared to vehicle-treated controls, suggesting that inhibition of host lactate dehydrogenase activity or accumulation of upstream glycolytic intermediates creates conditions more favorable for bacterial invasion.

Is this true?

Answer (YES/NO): NO